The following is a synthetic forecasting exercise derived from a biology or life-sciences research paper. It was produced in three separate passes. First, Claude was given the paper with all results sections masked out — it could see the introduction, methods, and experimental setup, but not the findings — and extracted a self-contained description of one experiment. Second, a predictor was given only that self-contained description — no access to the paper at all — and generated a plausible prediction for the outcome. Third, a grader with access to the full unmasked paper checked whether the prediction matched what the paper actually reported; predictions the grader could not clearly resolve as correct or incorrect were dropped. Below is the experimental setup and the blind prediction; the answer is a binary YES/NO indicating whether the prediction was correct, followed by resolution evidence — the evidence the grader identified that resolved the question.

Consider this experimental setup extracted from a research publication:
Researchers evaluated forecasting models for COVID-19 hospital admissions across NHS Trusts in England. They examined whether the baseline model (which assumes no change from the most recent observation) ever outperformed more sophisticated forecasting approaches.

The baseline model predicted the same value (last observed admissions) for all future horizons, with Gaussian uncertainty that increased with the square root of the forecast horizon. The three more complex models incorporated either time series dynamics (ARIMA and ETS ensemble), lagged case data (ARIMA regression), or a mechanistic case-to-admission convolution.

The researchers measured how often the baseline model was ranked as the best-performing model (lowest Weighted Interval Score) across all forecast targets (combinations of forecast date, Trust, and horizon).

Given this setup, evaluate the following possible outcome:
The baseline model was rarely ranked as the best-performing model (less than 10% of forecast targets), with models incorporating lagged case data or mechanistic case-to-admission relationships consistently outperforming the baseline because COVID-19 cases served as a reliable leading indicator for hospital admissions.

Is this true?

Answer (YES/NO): NO